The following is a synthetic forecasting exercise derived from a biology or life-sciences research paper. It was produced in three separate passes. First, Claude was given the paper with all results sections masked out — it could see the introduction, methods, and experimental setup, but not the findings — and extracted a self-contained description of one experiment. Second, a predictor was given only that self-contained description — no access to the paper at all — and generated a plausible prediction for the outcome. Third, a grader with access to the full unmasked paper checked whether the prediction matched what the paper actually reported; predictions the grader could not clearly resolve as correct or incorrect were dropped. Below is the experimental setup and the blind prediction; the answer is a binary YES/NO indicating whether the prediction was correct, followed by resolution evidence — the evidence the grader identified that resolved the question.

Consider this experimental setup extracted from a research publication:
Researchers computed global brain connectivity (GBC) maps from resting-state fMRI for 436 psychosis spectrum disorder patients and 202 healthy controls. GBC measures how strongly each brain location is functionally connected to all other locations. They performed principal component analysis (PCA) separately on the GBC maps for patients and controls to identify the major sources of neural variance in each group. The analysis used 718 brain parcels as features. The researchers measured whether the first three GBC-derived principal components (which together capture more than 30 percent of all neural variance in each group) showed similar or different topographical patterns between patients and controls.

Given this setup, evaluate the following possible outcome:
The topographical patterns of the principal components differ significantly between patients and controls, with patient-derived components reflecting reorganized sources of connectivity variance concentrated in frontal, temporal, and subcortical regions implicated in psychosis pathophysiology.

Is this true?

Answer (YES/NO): NO